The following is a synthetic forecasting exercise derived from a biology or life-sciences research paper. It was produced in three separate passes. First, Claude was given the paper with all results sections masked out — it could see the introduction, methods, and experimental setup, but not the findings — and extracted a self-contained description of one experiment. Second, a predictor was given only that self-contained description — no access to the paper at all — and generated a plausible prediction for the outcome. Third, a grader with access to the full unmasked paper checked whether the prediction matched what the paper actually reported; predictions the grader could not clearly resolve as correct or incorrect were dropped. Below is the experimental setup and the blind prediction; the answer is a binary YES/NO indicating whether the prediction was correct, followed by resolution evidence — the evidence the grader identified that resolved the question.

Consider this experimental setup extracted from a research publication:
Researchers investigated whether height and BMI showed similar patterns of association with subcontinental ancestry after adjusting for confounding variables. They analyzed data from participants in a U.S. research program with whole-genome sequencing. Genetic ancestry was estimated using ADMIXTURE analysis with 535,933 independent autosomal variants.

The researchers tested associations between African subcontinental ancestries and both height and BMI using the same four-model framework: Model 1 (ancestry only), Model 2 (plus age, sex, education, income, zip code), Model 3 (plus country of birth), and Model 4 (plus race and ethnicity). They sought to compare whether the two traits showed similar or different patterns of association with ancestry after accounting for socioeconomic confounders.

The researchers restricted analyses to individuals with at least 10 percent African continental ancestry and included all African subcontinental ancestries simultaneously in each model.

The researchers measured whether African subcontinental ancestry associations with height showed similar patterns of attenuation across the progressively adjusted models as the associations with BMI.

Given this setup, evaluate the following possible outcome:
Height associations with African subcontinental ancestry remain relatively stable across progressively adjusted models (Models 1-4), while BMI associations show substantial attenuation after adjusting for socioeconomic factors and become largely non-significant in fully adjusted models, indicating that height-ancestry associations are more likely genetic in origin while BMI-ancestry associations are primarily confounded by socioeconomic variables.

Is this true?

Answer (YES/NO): NO